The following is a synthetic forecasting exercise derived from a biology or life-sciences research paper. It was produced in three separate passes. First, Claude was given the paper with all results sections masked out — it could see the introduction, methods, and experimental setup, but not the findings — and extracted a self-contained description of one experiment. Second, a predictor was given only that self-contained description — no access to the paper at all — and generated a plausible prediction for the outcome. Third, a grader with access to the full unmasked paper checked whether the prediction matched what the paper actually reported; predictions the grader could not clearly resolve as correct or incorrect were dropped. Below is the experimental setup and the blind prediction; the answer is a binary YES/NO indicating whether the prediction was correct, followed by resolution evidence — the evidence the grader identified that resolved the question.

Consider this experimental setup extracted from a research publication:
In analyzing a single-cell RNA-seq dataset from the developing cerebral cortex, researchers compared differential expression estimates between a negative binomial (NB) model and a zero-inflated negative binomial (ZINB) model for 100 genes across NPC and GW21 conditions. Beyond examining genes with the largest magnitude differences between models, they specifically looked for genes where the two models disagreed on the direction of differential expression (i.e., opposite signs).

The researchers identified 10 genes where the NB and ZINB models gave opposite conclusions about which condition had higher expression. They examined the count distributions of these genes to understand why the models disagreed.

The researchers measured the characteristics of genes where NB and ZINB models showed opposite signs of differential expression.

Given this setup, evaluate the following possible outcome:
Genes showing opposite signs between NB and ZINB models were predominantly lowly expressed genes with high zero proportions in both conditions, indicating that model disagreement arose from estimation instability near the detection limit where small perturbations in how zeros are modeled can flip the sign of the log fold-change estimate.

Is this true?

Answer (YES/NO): NO